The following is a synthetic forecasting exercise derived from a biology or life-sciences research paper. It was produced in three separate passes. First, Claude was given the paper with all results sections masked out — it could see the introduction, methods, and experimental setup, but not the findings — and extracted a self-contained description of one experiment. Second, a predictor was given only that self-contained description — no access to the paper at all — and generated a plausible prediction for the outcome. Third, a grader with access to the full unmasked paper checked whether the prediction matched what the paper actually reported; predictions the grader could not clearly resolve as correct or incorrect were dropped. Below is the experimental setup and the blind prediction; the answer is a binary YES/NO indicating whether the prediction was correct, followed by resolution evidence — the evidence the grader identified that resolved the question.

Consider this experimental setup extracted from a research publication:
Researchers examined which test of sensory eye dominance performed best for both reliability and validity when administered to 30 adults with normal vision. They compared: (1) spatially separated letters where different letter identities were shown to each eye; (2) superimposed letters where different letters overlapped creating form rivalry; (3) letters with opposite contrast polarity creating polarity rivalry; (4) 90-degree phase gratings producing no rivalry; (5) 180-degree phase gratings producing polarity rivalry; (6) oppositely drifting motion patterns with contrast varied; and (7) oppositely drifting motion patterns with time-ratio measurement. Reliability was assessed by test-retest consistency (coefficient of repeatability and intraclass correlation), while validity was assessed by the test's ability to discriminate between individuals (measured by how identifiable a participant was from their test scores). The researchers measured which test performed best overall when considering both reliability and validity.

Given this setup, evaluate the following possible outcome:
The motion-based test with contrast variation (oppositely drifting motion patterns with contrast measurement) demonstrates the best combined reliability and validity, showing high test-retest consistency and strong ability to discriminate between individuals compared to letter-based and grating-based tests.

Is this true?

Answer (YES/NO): NO